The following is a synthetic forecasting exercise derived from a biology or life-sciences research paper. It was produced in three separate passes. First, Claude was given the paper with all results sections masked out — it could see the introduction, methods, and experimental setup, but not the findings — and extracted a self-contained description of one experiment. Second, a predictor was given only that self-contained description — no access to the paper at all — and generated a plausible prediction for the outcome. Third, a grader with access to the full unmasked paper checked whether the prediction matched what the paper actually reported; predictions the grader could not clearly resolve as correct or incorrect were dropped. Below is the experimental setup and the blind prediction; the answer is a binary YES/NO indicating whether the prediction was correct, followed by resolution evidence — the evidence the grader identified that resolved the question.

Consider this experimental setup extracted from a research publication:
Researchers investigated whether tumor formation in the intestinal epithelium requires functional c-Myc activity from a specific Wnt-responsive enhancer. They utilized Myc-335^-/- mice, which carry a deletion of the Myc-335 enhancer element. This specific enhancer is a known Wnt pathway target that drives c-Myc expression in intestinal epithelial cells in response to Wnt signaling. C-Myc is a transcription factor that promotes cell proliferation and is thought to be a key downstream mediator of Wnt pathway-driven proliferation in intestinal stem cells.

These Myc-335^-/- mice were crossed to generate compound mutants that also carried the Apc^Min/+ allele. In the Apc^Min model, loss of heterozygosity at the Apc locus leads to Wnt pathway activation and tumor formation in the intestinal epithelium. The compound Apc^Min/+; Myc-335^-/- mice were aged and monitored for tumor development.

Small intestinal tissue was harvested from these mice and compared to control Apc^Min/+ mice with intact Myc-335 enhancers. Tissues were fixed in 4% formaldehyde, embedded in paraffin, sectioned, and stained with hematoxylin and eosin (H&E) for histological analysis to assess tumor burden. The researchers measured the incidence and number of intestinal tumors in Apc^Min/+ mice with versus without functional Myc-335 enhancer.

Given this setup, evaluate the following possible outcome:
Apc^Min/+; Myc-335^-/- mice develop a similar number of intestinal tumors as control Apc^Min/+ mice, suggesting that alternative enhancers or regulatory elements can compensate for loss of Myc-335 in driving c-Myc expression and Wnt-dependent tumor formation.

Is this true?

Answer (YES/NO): NO